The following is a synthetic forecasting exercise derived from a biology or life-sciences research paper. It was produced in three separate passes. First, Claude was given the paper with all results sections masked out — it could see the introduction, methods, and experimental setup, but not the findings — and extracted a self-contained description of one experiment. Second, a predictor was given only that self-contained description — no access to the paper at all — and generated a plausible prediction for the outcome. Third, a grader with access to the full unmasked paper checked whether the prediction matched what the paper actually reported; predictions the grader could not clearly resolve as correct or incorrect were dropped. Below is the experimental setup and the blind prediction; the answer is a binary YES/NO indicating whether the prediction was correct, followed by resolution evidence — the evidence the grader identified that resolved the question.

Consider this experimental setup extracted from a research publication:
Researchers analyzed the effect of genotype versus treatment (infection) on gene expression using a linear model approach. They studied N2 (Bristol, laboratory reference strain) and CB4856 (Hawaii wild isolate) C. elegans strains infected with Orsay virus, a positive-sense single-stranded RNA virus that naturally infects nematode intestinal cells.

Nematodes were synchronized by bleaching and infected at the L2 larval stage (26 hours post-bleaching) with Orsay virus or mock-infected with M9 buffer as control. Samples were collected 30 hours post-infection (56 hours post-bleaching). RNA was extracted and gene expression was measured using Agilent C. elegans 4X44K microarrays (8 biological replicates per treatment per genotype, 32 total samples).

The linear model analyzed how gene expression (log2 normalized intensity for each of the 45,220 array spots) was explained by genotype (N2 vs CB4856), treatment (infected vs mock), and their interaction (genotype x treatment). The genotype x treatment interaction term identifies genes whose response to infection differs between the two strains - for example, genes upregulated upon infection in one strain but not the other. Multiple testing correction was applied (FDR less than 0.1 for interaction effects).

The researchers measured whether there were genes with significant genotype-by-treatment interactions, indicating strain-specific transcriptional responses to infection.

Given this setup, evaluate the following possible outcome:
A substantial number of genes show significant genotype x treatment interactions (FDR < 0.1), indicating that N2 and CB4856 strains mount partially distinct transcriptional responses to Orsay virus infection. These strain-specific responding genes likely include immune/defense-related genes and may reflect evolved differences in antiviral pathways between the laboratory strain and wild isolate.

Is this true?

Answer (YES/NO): NO